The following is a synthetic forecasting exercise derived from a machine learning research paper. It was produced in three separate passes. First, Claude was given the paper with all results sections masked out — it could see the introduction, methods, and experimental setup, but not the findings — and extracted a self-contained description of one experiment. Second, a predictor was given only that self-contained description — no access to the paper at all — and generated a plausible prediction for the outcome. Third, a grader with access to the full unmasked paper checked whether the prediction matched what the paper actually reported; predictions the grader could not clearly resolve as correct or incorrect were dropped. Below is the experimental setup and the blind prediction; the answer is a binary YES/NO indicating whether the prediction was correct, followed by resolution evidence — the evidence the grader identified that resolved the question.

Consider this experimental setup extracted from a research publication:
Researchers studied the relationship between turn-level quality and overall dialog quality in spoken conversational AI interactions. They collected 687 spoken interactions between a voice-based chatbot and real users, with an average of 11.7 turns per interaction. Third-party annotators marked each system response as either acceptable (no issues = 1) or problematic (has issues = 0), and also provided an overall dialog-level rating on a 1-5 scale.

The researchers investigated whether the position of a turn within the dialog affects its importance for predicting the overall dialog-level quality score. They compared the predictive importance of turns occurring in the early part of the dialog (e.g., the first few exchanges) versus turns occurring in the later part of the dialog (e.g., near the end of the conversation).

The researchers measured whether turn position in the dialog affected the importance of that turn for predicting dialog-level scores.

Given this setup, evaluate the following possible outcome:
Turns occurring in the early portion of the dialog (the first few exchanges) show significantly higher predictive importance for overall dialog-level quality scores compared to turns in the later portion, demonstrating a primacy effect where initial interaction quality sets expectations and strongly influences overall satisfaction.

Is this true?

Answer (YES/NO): NO